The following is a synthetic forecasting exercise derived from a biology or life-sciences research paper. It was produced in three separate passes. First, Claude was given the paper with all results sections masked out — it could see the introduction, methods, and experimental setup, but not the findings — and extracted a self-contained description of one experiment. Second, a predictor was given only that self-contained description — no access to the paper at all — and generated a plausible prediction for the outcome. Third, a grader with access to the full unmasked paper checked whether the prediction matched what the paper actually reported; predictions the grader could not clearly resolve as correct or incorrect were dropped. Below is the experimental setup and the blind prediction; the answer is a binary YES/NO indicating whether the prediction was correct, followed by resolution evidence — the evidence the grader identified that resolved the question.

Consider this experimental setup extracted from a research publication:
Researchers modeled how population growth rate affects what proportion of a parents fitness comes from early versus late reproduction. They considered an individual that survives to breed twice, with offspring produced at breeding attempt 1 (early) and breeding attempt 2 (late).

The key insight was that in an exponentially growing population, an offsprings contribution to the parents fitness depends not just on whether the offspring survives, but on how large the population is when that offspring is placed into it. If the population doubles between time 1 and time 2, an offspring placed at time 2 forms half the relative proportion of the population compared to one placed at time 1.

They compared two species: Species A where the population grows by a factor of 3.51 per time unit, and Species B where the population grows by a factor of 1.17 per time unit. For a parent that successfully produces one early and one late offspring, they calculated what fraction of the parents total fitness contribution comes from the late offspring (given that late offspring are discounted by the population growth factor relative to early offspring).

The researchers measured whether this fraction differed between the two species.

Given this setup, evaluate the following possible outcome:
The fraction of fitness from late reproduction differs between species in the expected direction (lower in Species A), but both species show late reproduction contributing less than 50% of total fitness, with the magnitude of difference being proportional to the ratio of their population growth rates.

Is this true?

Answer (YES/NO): NO